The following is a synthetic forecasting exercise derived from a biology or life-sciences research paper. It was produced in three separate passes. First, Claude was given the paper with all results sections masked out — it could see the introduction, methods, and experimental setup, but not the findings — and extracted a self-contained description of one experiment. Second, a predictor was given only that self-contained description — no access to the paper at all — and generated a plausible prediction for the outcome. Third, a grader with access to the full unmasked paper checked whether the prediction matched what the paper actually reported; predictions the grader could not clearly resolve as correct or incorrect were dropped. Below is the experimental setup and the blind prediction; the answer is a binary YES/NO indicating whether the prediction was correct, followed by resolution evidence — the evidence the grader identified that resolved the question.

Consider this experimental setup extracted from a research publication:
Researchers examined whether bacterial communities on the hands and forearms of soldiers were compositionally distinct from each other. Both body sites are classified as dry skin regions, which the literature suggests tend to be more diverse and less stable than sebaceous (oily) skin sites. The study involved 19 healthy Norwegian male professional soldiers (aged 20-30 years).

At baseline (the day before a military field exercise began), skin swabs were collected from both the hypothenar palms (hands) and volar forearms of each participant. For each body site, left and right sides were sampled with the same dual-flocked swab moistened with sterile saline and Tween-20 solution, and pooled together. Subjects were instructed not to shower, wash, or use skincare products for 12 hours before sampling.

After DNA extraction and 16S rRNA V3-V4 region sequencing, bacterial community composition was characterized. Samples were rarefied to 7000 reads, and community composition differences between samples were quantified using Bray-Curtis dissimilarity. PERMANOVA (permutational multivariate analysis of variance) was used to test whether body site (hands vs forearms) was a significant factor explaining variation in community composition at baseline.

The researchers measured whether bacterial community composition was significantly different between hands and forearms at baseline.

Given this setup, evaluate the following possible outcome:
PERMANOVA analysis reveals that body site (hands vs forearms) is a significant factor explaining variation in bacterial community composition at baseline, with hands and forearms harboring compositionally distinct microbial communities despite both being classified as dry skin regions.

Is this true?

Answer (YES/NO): YES